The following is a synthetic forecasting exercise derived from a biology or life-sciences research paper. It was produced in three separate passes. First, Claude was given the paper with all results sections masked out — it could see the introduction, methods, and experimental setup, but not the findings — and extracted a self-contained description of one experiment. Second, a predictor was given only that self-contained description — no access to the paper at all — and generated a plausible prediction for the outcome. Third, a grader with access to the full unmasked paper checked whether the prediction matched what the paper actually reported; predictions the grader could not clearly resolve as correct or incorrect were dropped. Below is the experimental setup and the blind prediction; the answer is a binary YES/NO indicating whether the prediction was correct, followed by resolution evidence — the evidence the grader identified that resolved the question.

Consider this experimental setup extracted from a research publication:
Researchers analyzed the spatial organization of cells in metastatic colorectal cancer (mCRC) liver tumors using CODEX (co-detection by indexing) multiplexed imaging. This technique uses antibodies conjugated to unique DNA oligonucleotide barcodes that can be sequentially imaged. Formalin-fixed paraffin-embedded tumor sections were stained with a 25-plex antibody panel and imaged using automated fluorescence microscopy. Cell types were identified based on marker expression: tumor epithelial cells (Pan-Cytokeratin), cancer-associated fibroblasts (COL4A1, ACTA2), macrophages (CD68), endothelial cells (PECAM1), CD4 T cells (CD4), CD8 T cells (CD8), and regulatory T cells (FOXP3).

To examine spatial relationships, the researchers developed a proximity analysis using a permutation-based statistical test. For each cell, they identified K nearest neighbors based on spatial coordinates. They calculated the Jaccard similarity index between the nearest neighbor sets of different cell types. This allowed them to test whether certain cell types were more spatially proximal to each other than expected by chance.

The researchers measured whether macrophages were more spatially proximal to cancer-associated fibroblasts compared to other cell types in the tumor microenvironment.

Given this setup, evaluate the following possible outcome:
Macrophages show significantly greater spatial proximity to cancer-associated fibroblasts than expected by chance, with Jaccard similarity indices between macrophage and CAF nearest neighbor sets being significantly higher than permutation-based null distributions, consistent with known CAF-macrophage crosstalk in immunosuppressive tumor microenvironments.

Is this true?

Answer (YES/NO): YES